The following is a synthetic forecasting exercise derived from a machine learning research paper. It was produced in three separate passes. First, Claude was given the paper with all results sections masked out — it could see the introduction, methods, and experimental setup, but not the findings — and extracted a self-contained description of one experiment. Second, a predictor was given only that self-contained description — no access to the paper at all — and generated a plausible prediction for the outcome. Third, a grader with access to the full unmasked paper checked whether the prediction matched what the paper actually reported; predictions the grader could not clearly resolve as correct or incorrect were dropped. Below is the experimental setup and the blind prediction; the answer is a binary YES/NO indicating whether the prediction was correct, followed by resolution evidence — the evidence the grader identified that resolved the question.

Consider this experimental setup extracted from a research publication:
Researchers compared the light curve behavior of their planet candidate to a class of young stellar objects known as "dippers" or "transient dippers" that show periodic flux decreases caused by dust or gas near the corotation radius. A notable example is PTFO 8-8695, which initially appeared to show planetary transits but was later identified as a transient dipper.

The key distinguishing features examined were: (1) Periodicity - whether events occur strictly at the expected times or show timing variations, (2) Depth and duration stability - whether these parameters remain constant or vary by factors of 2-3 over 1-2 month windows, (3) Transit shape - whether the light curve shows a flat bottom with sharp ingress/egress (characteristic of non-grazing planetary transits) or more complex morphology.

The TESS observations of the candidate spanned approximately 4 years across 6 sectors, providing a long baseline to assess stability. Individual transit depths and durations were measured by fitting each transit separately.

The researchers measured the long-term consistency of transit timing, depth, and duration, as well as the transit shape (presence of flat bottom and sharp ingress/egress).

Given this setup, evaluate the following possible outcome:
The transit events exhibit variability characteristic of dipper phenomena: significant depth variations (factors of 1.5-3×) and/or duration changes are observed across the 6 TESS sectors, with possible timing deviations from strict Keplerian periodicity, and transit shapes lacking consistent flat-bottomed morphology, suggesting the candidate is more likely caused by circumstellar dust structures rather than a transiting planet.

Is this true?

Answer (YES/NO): NO